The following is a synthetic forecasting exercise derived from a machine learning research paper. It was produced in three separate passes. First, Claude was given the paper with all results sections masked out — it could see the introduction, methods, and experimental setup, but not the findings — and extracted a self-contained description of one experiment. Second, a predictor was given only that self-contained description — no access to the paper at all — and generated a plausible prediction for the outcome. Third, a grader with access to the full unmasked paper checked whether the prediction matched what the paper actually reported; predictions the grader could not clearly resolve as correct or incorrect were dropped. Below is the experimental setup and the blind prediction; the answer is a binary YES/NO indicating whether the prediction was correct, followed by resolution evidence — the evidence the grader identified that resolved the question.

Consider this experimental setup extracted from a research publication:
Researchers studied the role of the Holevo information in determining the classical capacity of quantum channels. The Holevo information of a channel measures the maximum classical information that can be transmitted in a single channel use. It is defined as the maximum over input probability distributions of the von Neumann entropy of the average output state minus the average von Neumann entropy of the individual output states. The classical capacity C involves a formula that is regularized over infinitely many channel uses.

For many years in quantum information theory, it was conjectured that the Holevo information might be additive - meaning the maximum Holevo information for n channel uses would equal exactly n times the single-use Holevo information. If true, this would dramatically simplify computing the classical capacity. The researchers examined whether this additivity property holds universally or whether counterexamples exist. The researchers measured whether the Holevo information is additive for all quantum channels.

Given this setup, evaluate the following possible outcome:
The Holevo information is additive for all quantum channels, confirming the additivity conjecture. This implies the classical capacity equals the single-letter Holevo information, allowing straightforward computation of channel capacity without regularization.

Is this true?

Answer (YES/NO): NO